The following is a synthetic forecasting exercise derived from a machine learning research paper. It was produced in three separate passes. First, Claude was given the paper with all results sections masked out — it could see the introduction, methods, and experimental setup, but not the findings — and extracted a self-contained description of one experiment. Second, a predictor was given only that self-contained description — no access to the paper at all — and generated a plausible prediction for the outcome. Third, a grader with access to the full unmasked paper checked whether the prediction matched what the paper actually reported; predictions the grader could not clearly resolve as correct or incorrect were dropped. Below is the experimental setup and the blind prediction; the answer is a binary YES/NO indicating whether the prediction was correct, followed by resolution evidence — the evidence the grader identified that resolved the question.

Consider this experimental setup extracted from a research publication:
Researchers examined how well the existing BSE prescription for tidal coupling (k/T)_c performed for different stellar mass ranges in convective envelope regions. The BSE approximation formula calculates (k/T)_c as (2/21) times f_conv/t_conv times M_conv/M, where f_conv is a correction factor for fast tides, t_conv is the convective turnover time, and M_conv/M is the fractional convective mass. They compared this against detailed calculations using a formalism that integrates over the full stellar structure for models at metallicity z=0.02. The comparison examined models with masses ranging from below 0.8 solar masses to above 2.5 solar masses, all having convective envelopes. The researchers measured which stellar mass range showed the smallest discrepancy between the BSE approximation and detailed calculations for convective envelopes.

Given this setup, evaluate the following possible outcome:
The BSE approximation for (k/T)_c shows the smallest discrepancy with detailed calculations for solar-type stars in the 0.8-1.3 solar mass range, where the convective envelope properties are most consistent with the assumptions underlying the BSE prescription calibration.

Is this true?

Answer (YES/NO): NO